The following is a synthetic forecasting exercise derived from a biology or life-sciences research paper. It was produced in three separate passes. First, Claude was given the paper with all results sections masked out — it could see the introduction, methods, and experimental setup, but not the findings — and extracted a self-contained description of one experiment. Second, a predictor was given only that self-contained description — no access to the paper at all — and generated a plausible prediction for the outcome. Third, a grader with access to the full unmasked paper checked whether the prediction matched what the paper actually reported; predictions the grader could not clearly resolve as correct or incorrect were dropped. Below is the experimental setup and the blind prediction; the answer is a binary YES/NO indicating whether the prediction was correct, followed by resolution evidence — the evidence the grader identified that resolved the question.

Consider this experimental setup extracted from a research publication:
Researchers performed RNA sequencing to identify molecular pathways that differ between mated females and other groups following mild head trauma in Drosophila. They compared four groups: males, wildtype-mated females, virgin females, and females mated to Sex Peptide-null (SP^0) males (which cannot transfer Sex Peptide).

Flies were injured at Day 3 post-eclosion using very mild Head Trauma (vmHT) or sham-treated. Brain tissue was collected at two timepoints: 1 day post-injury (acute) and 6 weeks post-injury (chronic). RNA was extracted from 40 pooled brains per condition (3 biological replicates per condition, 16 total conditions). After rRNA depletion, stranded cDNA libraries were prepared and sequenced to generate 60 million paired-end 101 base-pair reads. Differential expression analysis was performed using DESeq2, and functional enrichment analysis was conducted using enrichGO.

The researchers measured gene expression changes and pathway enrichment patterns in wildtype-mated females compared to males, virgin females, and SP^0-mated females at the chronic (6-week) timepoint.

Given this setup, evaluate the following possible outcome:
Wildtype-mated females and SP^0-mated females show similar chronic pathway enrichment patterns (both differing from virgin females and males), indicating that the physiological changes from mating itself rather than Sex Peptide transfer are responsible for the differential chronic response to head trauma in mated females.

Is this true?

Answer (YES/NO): NO